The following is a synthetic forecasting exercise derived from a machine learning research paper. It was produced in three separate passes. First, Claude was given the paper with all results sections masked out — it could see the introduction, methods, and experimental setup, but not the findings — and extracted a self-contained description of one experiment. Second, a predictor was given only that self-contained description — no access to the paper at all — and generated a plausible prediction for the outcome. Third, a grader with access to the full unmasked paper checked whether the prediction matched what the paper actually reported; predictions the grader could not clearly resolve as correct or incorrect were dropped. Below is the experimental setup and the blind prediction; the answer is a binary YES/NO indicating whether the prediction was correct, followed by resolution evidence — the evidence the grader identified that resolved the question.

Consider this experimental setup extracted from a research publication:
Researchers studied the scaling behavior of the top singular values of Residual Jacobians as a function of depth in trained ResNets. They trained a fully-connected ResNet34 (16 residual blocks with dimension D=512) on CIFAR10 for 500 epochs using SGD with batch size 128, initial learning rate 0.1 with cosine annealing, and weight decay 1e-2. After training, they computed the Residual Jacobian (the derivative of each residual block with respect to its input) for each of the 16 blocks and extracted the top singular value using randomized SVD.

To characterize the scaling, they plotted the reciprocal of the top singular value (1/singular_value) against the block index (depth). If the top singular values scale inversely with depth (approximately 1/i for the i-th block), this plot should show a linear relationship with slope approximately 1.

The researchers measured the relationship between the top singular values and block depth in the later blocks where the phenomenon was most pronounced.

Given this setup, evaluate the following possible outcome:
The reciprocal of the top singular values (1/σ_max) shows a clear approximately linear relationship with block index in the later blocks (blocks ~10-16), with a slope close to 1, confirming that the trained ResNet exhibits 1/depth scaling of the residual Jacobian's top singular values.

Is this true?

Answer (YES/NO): YES